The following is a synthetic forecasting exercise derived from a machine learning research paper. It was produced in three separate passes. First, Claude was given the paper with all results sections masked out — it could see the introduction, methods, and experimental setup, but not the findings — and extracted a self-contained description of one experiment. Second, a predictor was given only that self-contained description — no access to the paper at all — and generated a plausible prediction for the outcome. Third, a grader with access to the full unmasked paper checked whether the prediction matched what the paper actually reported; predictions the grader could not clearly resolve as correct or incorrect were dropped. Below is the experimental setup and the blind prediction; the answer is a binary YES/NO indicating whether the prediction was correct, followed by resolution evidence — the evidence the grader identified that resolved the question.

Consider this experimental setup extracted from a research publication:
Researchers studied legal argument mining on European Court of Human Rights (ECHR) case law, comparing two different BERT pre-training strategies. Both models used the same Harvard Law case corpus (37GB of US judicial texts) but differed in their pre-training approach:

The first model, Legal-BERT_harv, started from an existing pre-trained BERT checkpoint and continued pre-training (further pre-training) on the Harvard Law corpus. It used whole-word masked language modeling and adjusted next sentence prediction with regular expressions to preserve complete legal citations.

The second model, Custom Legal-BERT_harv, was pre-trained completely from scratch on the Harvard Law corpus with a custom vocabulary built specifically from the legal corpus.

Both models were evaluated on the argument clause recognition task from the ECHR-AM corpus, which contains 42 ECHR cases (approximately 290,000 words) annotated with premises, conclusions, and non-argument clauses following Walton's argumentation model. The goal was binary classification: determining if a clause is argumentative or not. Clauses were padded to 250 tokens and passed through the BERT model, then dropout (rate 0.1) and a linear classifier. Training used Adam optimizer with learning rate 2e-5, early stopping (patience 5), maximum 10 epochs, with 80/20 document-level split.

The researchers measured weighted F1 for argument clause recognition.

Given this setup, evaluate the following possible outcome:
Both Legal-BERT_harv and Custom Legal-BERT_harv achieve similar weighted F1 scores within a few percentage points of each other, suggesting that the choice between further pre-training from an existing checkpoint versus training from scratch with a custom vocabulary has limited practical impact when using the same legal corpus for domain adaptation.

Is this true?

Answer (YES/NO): YES